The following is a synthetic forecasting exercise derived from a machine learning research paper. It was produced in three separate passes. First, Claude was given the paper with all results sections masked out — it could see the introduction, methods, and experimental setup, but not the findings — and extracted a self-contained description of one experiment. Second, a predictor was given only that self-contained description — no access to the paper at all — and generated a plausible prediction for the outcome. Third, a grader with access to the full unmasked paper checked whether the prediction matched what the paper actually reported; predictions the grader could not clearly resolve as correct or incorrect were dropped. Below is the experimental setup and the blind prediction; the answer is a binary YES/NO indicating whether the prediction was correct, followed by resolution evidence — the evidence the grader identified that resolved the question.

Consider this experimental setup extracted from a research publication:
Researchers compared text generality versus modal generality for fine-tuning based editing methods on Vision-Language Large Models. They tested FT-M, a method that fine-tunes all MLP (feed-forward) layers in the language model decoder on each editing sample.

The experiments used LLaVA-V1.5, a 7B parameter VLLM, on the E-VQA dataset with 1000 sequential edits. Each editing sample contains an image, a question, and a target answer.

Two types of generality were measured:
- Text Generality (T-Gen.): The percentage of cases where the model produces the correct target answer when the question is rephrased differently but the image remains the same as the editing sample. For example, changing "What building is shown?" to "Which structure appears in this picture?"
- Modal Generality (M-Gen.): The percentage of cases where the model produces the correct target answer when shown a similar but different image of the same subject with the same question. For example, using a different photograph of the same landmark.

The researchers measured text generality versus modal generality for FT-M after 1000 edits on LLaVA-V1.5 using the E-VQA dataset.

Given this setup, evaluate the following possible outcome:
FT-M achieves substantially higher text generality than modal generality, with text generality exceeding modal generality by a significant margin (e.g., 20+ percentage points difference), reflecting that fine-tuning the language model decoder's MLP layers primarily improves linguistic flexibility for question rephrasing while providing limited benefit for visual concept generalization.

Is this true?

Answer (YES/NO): NO